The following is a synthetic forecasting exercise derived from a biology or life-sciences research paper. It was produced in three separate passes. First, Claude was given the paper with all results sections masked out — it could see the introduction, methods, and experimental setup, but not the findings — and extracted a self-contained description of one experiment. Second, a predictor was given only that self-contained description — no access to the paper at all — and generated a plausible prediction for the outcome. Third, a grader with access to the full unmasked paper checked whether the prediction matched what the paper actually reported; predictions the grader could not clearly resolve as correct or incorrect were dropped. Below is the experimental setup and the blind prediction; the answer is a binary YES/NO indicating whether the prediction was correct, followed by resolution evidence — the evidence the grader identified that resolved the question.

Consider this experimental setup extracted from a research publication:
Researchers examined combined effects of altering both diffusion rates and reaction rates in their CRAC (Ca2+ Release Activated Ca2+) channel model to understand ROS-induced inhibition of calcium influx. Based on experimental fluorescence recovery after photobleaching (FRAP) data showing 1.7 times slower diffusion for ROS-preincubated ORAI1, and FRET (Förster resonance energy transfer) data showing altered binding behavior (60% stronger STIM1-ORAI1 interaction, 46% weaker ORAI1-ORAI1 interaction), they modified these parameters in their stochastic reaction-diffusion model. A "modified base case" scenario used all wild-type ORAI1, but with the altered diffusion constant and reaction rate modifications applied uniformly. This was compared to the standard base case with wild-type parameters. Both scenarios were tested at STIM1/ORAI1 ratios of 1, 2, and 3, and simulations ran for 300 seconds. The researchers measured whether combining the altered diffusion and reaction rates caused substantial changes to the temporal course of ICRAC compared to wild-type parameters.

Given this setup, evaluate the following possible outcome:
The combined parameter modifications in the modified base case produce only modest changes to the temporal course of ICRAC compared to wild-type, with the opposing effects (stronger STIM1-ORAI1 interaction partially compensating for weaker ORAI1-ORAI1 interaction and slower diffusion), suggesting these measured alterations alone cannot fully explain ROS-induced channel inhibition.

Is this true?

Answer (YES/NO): YES